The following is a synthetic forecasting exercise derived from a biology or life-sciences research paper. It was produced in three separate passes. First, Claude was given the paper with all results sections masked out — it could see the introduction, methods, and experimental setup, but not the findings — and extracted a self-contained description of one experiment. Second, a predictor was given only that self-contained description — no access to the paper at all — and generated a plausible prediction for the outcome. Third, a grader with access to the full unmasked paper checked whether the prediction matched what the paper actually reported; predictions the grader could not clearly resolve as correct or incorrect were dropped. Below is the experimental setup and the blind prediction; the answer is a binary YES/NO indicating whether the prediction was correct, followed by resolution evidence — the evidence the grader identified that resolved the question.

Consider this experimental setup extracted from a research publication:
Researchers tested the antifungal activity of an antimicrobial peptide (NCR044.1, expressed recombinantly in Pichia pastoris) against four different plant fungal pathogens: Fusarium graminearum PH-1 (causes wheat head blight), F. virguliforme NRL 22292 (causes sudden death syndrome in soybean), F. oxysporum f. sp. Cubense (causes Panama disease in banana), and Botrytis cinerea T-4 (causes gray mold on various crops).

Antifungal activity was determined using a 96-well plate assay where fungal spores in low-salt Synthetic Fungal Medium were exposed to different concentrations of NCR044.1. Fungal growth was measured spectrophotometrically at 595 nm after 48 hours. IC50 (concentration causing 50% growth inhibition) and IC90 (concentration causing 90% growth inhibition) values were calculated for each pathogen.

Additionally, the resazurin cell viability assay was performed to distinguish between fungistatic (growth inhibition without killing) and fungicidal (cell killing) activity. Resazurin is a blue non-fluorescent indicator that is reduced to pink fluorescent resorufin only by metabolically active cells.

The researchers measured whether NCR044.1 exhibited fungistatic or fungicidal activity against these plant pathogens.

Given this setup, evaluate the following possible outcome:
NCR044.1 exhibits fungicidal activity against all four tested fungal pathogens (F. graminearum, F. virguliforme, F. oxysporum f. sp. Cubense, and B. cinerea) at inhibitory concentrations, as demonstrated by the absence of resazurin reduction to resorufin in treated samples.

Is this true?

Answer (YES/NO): YES